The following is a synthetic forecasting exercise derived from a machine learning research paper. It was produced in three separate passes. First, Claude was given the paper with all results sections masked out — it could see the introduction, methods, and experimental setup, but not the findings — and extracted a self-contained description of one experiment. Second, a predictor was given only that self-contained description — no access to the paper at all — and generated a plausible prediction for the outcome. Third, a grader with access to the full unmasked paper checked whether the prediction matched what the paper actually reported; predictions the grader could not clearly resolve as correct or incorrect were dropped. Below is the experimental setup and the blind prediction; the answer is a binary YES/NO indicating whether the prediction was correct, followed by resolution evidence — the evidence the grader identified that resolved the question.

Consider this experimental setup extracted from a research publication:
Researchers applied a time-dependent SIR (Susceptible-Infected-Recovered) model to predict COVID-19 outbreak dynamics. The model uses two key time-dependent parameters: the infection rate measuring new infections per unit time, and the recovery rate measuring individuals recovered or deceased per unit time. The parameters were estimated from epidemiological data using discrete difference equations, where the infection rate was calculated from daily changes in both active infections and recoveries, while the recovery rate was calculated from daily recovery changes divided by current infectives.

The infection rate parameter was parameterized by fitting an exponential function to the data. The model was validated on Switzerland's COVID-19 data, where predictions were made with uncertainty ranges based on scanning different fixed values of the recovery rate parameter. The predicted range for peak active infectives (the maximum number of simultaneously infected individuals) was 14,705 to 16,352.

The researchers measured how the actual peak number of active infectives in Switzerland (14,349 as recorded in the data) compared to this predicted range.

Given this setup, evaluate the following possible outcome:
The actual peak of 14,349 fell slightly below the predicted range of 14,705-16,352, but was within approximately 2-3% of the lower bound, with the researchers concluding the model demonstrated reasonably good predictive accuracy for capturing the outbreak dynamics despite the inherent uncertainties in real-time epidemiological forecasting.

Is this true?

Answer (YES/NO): YES